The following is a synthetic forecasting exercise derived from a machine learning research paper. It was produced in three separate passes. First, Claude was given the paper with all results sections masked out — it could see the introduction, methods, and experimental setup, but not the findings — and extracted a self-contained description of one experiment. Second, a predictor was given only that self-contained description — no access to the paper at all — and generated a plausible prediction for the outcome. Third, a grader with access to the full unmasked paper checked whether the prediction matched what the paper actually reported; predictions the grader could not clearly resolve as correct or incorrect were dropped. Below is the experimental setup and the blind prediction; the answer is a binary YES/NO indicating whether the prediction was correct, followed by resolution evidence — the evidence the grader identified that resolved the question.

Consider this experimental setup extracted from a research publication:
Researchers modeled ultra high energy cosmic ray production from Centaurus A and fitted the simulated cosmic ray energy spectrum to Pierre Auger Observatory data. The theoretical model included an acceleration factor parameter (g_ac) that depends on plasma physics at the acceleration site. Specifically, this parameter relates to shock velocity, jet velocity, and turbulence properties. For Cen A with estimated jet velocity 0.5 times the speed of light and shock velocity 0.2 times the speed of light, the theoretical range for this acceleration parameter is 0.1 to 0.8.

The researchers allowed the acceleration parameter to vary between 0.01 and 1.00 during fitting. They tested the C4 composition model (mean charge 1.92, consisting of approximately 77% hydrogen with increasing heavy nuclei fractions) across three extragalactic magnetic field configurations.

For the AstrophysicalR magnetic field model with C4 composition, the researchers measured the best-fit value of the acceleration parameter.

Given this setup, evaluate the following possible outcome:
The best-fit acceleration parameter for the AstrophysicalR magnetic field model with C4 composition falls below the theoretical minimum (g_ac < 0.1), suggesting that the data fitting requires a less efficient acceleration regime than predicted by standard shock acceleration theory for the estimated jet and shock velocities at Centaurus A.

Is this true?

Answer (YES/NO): YES